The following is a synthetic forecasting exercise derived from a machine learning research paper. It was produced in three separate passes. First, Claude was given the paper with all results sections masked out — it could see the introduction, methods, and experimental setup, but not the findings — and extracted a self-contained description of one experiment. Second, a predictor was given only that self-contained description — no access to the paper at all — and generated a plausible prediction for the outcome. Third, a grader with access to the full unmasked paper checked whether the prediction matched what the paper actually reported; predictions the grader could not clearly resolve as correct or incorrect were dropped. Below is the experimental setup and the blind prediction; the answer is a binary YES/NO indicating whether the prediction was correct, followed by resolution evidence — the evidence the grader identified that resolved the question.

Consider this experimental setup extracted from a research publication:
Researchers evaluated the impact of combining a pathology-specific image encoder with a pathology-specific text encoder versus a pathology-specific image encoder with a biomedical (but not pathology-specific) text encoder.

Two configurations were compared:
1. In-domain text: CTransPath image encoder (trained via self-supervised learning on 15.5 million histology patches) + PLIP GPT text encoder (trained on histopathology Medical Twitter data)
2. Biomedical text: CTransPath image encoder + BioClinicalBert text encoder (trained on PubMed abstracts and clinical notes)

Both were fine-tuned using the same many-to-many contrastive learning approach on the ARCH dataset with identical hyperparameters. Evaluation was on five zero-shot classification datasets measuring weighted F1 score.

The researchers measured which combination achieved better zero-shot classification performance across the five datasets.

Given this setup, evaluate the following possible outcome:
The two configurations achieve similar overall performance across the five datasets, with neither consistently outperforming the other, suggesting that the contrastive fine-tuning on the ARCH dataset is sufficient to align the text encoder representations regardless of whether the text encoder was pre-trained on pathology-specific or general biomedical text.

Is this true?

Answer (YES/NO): NO